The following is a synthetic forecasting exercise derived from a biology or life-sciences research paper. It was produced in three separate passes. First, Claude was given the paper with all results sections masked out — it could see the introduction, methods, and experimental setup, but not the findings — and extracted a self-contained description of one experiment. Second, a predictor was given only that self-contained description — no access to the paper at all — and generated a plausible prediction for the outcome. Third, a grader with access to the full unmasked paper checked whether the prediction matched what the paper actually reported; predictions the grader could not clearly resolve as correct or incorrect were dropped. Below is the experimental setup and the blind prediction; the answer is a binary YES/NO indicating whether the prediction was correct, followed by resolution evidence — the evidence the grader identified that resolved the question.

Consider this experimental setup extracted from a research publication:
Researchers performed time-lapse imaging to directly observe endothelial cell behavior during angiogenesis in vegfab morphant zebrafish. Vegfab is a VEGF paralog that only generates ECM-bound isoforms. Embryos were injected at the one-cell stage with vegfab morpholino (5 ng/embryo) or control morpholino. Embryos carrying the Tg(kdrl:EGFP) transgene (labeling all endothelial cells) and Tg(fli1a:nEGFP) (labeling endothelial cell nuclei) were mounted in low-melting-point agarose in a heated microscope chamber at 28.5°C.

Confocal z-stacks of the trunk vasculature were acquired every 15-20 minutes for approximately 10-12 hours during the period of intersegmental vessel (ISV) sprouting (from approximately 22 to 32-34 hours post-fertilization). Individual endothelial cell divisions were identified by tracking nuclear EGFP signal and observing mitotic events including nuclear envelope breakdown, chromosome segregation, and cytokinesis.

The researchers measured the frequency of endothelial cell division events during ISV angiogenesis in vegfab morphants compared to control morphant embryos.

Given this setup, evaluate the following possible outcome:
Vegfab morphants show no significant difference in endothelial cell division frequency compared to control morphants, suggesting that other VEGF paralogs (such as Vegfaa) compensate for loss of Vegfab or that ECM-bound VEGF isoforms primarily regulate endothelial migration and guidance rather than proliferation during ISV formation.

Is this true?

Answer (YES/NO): NO